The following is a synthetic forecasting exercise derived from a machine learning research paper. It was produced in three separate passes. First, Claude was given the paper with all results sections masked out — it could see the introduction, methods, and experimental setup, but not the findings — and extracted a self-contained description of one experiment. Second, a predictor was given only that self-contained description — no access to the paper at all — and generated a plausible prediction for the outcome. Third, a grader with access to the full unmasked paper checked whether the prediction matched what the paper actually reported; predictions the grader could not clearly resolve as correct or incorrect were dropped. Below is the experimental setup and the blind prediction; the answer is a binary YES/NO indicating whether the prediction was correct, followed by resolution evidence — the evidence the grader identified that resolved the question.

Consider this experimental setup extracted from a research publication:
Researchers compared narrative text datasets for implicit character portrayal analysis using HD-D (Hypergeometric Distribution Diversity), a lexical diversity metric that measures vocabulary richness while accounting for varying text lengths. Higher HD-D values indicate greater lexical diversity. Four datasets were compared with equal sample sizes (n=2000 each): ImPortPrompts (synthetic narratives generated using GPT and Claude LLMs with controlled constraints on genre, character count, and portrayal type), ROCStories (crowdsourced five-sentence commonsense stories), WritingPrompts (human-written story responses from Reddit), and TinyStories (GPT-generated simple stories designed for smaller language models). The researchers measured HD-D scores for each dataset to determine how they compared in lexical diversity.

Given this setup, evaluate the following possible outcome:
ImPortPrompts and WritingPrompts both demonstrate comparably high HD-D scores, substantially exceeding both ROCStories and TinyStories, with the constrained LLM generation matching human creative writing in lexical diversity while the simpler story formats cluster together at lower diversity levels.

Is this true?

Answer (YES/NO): NO